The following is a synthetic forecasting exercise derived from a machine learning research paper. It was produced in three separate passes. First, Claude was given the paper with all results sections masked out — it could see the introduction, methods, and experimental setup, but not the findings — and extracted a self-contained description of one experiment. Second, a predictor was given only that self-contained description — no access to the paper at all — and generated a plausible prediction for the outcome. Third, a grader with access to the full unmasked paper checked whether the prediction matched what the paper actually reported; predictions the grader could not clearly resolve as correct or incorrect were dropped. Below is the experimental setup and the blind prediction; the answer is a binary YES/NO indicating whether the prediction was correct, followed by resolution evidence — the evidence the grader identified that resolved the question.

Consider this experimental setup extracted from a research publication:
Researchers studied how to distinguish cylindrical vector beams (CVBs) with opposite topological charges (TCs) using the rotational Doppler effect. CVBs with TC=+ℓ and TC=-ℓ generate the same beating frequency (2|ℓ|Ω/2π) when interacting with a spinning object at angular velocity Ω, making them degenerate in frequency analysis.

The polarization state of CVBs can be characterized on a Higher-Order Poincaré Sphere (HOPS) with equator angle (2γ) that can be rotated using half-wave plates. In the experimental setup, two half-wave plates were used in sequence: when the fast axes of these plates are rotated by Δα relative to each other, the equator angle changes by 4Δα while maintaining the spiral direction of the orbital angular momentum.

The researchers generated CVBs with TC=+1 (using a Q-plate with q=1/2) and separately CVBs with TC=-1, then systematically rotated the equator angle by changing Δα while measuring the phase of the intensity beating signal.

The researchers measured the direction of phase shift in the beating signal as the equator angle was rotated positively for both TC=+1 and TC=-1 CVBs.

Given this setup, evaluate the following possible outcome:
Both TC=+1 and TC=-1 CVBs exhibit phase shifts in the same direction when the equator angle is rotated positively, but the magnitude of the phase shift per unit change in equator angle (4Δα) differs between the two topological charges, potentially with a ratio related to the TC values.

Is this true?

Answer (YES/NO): NO